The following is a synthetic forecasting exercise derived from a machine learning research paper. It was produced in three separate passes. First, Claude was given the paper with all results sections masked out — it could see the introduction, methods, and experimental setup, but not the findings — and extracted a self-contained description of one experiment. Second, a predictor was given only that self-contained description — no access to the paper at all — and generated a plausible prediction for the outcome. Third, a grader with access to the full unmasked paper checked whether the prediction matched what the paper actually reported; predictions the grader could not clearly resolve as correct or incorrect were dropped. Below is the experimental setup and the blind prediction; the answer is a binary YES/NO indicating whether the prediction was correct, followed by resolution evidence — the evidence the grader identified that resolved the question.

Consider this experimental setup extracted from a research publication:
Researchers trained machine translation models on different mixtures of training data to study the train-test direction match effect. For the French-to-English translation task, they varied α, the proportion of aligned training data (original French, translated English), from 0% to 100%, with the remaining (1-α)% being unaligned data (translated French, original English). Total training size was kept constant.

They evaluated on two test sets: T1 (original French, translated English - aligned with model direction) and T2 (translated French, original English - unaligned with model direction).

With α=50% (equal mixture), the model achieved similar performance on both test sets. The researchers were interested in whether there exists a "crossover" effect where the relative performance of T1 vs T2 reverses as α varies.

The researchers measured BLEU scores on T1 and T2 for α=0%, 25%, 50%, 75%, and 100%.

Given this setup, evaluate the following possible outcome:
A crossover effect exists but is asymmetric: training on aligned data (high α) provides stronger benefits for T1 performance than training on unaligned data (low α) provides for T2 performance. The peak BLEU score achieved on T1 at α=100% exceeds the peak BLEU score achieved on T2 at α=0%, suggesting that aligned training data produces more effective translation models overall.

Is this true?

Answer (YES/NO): NO